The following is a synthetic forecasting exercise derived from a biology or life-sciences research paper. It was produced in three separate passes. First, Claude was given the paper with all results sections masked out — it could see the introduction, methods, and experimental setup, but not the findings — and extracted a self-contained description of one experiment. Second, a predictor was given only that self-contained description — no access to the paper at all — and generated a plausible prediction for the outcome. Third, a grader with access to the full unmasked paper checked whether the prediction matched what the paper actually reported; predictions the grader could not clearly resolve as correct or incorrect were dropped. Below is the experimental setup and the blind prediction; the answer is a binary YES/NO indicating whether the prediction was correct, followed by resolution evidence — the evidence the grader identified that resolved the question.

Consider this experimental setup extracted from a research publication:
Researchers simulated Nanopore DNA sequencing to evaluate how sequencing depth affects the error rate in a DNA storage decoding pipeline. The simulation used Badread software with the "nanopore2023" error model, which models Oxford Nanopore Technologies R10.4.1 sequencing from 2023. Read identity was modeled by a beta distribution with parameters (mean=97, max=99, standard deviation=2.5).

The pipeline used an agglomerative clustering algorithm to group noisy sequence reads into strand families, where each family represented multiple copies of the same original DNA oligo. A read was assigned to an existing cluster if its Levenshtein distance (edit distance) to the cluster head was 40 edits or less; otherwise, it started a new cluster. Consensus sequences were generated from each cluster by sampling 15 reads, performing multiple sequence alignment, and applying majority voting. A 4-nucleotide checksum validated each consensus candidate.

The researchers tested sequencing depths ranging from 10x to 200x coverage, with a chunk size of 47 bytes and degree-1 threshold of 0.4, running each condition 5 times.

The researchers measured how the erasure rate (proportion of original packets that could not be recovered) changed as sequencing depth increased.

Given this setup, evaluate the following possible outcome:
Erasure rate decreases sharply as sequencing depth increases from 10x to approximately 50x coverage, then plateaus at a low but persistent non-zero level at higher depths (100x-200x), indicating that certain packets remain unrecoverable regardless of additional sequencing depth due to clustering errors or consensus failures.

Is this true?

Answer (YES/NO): NO